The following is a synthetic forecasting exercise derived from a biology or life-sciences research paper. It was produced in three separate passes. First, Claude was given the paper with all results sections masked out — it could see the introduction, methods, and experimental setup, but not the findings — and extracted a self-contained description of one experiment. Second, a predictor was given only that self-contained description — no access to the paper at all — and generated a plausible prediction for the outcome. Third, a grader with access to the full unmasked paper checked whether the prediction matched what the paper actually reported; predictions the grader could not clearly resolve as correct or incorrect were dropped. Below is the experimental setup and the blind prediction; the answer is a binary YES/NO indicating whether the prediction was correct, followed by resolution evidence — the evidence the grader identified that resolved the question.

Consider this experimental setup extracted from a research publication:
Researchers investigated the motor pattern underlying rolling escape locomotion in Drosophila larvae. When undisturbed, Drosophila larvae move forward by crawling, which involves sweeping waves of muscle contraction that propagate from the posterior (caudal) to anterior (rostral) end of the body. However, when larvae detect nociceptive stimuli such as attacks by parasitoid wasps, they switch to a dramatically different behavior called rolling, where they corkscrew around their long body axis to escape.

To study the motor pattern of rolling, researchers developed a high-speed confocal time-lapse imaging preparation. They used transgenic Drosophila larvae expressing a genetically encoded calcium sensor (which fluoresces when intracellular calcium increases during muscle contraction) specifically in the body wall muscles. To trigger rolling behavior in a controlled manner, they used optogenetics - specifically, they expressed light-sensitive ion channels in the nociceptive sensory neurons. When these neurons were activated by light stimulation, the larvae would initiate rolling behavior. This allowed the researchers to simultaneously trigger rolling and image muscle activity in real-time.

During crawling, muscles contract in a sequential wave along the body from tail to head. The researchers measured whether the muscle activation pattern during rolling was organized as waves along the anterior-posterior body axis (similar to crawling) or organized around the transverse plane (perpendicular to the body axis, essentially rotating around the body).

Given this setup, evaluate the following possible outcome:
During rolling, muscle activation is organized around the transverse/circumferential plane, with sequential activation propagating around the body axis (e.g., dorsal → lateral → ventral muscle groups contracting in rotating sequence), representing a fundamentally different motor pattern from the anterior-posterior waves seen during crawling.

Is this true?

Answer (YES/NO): YES